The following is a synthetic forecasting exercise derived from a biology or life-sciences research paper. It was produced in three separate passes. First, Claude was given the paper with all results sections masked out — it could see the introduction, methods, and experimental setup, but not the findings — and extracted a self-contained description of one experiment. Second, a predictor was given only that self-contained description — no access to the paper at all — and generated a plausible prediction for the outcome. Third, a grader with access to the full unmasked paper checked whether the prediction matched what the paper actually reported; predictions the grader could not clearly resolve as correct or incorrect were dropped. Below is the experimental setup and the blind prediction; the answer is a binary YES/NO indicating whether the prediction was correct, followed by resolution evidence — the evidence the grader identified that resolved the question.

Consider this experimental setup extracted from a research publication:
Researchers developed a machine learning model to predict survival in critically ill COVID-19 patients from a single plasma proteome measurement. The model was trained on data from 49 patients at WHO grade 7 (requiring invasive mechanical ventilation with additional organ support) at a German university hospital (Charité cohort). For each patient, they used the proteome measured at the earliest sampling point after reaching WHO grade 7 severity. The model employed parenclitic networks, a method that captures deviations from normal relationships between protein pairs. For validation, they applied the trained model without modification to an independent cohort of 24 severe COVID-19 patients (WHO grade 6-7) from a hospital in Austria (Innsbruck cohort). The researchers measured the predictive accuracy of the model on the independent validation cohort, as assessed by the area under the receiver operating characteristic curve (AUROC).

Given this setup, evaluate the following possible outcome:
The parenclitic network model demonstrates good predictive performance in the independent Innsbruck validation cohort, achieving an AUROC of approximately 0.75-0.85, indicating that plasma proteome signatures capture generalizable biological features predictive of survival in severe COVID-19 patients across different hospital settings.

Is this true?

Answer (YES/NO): NO